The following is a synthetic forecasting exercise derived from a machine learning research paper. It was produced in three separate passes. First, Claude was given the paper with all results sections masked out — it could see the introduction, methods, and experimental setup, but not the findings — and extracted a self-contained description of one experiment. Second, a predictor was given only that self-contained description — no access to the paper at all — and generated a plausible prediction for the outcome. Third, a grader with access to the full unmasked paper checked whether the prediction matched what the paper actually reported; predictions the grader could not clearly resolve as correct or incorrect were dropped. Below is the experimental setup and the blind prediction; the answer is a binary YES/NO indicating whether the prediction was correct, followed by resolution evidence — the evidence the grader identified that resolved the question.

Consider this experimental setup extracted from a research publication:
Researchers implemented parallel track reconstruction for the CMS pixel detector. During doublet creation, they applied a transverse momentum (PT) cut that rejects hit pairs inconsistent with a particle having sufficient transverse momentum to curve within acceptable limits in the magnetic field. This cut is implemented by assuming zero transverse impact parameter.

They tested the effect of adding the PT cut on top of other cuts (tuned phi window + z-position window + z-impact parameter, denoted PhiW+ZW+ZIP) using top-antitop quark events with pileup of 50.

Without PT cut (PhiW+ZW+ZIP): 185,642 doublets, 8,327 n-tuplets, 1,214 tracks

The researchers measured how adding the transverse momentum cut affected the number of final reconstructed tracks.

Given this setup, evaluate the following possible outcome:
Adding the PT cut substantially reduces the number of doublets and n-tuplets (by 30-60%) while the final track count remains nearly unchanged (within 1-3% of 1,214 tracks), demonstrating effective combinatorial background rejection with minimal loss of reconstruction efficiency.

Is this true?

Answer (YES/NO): NO